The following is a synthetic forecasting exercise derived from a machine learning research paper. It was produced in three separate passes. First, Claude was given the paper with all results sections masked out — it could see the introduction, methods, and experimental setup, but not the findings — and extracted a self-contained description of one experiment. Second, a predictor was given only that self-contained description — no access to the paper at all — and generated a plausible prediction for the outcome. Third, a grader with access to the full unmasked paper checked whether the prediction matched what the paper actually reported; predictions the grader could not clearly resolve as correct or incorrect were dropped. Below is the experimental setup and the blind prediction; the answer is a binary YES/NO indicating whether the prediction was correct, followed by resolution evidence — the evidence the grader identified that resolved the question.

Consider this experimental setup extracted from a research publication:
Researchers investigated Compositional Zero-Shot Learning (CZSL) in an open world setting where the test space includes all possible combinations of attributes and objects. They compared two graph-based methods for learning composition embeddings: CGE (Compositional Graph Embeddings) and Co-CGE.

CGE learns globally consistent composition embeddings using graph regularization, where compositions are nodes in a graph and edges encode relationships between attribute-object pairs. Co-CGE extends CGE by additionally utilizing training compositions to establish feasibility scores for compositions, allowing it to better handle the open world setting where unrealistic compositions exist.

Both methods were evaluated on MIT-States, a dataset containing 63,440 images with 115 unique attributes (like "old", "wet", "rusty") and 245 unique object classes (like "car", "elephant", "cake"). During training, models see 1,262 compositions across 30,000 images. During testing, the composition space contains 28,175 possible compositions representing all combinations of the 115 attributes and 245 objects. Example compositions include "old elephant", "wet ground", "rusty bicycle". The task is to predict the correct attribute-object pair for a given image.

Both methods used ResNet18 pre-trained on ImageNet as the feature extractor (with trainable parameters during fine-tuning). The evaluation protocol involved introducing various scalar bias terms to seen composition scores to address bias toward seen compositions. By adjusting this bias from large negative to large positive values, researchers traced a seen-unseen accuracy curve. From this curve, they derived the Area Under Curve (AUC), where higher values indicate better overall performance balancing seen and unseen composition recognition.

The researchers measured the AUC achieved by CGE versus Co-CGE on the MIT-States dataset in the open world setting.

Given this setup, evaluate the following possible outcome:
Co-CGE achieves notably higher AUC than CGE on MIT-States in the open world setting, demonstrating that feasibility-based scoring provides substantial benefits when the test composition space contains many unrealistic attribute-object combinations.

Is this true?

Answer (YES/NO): YES